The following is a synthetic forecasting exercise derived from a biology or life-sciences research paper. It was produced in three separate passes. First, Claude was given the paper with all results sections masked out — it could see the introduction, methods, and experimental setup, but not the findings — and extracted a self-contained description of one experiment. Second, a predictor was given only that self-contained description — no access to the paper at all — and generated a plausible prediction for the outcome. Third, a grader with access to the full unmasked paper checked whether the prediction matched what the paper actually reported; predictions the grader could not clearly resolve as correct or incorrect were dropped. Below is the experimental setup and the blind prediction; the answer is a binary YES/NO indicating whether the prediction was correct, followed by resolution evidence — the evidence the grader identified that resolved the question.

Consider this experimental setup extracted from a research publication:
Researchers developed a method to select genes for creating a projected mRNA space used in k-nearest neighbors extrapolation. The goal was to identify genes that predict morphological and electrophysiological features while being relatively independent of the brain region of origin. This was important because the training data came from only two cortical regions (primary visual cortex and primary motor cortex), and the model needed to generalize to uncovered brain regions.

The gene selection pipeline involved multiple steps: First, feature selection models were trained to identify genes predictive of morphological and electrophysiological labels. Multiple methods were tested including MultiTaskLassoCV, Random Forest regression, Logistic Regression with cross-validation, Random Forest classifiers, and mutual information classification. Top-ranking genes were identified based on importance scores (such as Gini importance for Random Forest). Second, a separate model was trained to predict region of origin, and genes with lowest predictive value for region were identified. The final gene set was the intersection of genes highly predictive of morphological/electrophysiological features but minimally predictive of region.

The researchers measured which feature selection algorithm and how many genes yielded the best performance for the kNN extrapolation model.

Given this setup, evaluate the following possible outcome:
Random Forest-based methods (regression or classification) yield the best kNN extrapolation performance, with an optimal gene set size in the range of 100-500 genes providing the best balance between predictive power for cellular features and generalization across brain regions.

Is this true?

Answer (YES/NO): YES